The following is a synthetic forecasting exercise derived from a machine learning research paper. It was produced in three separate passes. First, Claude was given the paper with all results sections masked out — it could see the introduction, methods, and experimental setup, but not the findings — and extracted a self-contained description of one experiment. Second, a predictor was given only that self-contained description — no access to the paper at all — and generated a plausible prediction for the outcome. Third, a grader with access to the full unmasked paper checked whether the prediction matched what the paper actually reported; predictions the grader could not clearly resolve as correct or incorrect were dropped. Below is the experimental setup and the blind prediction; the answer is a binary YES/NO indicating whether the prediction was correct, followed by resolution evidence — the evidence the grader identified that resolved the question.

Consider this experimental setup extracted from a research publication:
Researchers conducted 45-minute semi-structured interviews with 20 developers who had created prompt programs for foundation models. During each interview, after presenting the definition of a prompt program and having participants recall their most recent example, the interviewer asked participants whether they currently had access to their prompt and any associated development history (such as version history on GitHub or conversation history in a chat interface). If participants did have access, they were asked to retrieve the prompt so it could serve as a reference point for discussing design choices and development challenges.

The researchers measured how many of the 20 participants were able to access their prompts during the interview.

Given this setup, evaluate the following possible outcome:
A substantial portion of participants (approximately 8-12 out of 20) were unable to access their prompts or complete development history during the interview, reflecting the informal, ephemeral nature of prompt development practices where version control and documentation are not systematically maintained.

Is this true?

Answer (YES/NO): NO